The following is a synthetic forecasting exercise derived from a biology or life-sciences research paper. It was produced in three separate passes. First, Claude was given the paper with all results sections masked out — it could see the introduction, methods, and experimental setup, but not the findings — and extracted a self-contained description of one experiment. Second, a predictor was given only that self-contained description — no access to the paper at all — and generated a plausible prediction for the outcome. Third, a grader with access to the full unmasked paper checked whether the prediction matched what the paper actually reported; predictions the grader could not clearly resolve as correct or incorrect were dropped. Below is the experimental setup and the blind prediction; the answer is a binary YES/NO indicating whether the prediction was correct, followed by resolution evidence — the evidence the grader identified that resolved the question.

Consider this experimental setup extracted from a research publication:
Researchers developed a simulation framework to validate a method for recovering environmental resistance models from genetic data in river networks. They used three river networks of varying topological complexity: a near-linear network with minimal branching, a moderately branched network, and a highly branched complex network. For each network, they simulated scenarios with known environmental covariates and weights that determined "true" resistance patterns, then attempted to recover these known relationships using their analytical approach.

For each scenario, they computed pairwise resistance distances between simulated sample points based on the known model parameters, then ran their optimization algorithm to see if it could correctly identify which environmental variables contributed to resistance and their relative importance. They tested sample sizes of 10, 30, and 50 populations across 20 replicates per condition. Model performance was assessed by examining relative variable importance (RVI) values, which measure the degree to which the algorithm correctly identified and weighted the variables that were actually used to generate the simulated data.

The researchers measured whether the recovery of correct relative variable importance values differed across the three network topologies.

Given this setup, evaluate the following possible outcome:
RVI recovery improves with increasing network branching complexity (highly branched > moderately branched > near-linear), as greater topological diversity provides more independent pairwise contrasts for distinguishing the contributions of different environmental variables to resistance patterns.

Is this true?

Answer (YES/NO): NO